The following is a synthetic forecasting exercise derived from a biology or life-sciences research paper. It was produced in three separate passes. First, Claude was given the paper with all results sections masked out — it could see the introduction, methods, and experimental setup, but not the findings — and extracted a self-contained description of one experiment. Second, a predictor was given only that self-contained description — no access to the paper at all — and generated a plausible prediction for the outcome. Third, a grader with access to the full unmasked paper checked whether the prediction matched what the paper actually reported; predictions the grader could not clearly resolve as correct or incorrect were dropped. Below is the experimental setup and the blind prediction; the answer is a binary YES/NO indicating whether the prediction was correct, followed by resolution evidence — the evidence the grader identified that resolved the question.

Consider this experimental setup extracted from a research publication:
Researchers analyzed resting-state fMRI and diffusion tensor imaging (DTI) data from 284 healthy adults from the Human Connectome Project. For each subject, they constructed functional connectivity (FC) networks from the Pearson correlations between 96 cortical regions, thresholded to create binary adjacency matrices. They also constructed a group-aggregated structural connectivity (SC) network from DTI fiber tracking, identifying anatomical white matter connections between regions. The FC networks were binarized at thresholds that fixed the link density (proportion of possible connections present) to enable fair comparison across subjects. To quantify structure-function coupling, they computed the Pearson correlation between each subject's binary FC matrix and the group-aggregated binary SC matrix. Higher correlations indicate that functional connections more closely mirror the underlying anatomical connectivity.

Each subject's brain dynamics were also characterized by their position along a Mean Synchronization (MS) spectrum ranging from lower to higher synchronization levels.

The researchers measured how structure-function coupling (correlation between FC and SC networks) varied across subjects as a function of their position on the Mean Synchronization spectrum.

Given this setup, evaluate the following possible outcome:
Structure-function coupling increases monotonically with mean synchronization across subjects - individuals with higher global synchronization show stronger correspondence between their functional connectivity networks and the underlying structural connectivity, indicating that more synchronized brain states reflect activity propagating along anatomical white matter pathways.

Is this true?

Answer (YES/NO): NO